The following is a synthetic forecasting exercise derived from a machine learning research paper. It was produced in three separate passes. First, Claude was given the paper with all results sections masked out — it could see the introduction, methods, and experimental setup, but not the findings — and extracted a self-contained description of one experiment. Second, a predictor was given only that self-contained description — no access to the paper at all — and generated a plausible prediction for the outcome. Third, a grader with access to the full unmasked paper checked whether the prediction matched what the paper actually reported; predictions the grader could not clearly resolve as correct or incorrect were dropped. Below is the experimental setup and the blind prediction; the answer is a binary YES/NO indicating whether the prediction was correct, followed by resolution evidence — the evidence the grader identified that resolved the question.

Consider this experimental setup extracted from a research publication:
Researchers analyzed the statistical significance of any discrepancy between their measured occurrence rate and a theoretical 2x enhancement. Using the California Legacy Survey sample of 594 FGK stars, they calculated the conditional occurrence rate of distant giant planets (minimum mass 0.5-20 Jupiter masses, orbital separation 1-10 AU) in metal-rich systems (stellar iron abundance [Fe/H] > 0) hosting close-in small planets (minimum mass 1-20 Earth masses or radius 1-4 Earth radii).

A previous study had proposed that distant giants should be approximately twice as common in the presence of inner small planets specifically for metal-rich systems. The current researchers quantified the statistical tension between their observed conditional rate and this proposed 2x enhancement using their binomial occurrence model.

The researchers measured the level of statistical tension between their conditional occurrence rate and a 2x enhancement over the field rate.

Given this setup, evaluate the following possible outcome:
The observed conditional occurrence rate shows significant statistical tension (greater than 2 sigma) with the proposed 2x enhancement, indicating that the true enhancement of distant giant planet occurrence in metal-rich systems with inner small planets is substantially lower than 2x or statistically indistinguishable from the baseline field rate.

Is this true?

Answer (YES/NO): NO